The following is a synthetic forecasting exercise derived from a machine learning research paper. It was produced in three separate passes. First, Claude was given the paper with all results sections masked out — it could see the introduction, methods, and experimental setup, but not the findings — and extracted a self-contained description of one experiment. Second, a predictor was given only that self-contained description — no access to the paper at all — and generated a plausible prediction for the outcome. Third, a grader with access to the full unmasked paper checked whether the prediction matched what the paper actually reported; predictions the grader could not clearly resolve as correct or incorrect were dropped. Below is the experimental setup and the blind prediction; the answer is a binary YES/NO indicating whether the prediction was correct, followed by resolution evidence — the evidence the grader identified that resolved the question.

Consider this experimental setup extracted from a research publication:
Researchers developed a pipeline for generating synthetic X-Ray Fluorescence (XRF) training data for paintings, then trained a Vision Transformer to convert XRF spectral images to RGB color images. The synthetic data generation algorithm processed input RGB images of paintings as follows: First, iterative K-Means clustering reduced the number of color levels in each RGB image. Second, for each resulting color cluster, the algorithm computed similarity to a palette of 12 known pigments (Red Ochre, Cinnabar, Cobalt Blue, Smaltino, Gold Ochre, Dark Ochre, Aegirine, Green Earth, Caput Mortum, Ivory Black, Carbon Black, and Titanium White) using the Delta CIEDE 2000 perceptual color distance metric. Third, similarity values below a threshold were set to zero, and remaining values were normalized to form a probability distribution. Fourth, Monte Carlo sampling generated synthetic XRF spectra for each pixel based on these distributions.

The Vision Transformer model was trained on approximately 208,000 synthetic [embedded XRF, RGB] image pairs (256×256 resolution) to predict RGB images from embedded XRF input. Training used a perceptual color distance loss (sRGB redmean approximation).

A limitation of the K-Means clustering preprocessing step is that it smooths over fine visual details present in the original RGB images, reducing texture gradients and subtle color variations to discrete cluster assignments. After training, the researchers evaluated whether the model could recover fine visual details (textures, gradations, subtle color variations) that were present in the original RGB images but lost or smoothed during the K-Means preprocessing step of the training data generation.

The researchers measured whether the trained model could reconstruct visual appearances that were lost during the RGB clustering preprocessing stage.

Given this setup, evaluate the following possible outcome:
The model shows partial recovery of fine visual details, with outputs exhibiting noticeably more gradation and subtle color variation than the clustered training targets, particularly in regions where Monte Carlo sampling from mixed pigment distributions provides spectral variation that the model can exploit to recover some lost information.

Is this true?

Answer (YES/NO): NO